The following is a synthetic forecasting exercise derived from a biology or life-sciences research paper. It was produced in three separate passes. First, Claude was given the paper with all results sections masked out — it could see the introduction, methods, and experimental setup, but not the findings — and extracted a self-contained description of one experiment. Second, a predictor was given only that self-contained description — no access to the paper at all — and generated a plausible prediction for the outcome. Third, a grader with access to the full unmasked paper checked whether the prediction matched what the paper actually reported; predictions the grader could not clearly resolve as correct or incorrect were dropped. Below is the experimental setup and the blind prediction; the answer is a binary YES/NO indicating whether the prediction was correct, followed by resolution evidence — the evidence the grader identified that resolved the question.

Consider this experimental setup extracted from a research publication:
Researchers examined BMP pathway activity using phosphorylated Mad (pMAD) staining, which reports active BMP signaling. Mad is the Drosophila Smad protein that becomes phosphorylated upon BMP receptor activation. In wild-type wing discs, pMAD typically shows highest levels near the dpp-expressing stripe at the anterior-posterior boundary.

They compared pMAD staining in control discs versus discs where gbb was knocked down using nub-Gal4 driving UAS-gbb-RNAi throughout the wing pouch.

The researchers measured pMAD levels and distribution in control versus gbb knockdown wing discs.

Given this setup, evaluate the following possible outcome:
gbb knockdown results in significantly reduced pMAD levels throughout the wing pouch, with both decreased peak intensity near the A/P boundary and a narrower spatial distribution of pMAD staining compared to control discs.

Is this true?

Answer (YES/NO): YES